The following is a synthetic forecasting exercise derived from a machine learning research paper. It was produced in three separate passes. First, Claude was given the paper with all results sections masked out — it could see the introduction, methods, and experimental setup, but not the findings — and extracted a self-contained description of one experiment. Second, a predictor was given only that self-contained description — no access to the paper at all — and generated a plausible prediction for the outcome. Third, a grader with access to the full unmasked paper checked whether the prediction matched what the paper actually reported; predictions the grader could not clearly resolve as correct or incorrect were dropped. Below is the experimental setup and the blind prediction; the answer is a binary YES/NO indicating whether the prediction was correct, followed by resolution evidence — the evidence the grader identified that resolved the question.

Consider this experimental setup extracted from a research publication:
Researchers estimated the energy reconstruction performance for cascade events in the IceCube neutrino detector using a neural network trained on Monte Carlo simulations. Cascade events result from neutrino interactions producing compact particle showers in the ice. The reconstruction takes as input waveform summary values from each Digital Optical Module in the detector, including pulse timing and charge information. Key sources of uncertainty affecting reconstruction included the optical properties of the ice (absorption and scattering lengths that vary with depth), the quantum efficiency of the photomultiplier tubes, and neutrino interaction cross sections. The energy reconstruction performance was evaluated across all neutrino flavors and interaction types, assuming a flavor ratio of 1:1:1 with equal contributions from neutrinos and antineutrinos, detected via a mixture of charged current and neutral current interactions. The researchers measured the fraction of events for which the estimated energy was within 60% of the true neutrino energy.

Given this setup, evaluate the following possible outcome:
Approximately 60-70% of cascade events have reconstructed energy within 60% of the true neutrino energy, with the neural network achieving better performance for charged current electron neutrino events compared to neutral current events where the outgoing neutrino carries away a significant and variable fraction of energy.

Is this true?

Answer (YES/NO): NO